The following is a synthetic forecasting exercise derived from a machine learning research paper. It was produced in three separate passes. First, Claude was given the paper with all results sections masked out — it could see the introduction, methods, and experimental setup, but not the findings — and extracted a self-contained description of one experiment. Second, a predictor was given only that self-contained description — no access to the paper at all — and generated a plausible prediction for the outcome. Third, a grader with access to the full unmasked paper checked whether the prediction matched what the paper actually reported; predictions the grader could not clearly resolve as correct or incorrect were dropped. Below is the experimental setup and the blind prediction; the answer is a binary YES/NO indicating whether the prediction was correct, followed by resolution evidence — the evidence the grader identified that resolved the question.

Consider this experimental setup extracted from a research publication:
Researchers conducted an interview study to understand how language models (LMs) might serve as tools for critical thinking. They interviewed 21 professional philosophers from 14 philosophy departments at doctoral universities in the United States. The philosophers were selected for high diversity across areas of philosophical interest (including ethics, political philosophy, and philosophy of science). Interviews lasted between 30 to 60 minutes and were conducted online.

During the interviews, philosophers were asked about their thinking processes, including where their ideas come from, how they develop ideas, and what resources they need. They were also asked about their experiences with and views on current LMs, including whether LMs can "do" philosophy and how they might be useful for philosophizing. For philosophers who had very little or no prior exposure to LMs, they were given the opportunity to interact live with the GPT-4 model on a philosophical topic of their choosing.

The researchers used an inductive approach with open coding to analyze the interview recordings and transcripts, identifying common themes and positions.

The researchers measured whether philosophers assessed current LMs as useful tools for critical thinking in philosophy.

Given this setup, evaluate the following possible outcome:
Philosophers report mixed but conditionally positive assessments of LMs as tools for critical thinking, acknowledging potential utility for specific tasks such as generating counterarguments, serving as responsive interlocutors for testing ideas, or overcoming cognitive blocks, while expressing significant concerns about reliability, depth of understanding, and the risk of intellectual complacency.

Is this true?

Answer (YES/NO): NO